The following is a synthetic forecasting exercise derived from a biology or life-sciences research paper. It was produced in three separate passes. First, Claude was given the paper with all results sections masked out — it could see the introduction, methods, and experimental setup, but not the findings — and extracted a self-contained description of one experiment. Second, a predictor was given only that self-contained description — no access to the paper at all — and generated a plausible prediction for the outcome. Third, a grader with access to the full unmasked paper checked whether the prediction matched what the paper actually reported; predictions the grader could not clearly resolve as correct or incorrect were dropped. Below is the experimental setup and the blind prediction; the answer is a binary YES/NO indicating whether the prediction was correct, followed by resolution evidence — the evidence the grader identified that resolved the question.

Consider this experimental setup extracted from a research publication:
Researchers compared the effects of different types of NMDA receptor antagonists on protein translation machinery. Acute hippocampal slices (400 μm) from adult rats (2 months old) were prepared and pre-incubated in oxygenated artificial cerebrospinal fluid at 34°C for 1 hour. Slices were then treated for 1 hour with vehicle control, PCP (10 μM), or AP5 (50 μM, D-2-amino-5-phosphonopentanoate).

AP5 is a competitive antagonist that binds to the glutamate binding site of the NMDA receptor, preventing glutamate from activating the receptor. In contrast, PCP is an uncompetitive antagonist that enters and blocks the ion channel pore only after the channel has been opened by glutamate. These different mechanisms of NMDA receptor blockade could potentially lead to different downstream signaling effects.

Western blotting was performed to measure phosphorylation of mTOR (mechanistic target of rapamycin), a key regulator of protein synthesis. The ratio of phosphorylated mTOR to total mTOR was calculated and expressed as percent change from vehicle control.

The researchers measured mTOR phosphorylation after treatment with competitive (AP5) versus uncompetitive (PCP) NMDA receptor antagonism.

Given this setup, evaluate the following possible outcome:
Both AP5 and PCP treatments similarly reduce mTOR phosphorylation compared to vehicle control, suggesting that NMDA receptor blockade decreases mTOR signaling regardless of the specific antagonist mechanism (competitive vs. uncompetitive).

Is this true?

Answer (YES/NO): NO